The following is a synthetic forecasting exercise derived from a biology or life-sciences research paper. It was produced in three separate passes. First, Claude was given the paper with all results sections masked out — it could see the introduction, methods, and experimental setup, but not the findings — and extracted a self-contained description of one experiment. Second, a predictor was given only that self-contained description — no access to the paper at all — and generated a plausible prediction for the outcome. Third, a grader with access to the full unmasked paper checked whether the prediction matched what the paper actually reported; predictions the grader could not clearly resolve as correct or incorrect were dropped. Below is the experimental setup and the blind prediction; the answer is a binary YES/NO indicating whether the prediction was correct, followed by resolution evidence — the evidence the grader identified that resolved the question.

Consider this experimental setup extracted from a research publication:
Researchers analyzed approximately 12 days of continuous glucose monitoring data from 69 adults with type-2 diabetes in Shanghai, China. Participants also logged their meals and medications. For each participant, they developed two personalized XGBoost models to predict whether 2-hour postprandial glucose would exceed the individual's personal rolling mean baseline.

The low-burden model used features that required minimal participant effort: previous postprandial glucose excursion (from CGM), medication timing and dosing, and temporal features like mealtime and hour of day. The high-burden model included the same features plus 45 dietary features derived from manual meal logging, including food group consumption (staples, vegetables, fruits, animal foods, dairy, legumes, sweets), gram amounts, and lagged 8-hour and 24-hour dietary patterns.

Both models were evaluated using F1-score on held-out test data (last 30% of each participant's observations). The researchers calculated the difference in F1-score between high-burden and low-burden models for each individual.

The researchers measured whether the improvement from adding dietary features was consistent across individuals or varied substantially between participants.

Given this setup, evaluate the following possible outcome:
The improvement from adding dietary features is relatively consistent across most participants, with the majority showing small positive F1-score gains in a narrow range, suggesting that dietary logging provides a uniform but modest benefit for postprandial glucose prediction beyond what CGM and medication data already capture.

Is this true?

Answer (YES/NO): NO